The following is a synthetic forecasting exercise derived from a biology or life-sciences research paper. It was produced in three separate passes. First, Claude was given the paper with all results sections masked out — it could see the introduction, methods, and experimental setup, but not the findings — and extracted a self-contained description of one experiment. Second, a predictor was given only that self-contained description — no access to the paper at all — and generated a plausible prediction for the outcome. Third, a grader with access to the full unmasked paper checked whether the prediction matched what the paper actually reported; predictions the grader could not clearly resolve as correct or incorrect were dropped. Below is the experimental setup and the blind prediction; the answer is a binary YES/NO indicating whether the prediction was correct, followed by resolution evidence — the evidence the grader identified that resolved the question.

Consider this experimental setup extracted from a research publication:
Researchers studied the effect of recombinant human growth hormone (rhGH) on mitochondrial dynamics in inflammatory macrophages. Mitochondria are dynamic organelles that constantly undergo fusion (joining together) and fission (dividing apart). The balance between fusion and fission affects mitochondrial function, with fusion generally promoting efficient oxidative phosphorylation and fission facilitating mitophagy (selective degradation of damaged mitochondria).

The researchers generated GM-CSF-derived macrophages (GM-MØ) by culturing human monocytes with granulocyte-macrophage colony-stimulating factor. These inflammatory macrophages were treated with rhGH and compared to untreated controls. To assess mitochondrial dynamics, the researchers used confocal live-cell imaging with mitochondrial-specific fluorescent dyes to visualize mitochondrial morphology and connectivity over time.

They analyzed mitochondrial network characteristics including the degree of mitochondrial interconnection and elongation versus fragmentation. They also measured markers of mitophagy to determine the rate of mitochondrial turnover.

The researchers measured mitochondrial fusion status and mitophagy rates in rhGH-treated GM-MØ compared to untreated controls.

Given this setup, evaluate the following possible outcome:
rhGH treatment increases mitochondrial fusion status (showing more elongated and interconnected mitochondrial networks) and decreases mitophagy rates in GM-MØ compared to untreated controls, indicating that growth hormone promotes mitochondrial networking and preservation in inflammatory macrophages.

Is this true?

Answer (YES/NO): YES